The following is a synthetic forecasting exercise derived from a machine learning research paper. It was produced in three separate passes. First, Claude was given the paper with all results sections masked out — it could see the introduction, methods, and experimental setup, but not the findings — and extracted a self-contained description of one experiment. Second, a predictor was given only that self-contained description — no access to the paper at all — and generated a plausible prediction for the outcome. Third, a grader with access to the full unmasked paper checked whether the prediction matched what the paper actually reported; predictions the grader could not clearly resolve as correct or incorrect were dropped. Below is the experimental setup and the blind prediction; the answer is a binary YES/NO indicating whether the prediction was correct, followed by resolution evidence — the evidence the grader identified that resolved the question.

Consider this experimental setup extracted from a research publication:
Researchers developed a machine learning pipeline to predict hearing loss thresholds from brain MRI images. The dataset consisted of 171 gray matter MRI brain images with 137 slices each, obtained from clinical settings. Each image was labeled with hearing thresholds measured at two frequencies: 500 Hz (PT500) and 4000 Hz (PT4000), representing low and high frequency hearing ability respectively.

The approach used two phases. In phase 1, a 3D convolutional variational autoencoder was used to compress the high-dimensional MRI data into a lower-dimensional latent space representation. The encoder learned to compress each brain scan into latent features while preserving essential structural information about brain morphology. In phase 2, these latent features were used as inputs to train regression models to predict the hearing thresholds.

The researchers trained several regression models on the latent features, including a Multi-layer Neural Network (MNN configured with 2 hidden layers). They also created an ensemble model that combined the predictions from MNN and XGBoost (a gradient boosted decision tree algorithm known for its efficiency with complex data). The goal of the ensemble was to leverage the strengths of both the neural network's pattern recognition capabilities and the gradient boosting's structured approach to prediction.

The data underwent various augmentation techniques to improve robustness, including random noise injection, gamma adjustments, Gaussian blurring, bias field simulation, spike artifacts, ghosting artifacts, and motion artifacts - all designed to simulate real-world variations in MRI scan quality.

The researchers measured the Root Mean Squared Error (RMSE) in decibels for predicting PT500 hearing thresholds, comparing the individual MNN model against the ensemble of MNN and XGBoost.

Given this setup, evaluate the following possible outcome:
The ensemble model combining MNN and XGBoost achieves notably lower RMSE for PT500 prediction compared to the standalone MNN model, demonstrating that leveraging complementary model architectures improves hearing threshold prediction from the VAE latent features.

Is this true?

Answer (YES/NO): NO